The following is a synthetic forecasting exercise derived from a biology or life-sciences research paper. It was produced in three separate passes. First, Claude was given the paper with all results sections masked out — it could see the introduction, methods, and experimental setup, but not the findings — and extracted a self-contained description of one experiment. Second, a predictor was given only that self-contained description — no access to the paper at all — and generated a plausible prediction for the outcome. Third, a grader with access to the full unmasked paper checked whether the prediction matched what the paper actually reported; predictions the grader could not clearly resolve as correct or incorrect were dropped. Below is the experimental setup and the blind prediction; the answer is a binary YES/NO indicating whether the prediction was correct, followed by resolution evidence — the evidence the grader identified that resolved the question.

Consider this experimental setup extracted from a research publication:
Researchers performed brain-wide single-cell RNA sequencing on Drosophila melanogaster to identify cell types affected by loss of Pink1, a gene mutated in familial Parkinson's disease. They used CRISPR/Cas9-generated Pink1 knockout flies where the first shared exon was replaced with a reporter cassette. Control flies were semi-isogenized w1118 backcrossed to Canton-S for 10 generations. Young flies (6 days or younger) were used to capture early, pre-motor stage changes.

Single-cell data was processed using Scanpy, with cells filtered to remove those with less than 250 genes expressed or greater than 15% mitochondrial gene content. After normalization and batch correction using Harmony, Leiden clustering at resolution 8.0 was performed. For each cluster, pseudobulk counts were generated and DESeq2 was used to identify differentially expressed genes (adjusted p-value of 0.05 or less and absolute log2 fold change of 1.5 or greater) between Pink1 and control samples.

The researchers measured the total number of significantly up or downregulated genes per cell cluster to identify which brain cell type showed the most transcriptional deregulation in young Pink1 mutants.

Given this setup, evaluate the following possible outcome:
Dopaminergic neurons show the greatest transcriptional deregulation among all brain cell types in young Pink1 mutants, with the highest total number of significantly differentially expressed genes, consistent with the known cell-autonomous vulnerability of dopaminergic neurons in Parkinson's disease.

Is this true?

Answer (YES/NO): NO